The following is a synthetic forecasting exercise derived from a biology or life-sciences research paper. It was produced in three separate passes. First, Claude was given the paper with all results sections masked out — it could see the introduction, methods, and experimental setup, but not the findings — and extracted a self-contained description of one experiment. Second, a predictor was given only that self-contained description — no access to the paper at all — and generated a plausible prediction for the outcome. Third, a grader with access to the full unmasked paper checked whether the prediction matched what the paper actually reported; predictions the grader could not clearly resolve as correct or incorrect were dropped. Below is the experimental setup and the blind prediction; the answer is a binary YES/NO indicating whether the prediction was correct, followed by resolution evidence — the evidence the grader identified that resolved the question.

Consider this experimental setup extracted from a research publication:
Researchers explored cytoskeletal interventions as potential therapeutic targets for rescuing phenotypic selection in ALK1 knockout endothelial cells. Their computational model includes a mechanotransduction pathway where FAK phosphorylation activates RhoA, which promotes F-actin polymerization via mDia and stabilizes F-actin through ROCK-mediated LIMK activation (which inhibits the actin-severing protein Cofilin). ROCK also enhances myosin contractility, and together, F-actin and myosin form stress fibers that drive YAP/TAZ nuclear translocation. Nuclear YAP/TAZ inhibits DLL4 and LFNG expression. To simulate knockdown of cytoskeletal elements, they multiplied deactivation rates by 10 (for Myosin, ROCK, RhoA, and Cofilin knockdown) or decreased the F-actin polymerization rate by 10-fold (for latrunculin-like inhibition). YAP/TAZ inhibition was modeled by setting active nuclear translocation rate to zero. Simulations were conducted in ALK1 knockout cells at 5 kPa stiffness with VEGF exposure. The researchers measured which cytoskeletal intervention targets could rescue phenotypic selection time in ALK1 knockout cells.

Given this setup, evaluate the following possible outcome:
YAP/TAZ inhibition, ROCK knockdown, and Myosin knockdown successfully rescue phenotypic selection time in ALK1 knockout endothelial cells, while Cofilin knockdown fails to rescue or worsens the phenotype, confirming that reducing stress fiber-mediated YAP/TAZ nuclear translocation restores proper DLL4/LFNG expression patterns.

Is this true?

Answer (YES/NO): NO